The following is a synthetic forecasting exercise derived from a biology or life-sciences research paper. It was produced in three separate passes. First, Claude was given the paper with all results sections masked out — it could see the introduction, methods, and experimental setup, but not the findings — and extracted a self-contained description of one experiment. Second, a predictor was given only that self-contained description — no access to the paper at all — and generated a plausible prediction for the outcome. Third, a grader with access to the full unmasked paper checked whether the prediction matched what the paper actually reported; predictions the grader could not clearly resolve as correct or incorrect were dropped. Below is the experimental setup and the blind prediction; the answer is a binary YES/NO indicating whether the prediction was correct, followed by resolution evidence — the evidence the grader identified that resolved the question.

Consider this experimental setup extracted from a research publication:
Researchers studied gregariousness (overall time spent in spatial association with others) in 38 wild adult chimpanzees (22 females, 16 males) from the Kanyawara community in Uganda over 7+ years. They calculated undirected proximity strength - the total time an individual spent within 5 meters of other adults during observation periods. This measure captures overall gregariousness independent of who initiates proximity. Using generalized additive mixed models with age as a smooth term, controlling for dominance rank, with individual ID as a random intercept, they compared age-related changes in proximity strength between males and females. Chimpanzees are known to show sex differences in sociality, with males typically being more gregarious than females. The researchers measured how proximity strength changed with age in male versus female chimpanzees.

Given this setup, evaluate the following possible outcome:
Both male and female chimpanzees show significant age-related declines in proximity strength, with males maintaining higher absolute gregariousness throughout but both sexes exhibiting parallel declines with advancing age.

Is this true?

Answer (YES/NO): NO